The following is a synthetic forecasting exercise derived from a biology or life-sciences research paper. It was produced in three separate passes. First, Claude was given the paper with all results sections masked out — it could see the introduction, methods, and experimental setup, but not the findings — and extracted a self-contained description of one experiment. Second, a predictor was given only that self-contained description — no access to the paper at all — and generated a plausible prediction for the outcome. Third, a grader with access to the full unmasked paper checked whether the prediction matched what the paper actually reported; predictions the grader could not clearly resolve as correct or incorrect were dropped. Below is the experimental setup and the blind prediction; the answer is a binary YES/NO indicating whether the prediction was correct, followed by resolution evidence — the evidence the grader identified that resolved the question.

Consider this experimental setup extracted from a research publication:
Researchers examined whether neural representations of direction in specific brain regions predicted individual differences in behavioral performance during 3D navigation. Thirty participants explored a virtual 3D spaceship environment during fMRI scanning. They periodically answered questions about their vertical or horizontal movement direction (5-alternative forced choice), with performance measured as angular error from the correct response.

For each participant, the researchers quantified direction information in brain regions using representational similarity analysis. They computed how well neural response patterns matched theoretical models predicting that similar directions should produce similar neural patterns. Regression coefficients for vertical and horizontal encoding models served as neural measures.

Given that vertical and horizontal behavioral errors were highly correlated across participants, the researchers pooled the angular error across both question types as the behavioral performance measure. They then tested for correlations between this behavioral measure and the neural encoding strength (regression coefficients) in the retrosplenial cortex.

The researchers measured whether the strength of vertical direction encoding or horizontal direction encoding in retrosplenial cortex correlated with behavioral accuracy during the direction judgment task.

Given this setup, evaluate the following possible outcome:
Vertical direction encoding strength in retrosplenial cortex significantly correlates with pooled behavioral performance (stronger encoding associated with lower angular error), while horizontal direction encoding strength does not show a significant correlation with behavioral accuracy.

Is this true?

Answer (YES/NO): YES